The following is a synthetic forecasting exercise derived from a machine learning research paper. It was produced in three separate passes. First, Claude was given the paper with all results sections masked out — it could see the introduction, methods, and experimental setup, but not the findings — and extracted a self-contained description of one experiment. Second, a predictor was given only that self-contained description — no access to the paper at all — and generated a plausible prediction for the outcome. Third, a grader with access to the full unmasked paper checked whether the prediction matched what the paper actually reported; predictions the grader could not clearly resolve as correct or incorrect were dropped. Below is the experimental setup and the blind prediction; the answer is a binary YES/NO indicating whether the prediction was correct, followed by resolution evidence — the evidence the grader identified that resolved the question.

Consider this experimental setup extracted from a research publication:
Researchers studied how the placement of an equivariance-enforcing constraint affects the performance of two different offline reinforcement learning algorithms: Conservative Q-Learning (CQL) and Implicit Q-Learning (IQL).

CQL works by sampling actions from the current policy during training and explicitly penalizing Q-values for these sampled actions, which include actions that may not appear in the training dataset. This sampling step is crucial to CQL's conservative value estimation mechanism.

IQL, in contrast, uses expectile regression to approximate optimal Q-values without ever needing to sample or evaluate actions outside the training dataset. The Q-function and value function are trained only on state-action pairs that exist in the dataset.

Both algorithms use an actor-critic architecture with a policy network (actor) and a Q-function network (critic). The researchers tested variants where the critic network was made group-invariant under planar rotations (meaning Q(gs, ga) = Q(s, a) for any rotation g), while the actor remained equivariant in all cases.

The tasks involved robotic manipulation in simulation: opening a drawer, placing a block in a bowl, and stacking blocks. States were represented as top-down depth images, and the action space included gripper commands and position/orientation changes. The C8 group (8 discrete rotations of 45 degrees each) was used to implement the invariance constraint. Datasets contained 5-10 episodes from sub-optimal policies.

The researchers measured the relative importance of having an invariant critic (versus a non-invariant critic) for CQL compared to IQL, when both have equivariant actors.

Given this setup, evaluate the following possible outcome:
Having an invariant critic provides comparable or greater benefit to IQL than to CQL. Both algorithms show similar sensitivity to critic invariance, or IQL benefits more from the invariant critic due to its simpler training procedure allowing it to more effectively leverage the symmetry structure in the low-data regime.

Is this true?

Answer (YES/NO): NO